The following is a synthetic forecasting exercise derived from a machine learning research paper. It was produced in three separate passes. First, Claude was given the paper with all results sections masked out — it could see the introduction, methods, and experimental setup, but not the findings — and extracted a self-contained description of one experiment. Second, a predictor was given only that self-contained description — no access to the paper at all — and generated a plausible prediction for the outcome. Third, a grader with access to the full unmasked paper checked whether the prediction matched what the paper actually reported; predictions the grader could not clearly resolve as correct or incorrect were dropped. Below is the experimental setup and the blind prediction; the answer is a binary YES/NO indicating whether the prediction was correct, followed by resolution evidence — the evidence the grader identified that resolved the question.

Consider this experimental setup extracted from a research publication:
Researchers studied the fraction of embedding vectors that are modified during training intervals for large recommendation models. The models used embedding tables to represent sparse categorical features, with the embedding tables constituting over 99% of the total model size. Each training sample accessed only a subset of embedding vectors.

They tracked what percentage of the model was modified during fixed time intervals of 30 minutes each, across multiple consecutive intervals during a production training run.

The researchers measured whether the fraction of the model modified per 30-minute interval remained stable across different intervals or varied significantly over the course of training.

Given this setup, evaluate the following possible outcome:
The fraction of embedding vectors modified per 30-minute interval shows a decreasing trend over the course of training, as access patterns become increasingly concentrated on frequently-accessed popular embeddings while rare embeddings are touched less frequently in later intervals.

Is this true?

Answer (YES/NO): NO